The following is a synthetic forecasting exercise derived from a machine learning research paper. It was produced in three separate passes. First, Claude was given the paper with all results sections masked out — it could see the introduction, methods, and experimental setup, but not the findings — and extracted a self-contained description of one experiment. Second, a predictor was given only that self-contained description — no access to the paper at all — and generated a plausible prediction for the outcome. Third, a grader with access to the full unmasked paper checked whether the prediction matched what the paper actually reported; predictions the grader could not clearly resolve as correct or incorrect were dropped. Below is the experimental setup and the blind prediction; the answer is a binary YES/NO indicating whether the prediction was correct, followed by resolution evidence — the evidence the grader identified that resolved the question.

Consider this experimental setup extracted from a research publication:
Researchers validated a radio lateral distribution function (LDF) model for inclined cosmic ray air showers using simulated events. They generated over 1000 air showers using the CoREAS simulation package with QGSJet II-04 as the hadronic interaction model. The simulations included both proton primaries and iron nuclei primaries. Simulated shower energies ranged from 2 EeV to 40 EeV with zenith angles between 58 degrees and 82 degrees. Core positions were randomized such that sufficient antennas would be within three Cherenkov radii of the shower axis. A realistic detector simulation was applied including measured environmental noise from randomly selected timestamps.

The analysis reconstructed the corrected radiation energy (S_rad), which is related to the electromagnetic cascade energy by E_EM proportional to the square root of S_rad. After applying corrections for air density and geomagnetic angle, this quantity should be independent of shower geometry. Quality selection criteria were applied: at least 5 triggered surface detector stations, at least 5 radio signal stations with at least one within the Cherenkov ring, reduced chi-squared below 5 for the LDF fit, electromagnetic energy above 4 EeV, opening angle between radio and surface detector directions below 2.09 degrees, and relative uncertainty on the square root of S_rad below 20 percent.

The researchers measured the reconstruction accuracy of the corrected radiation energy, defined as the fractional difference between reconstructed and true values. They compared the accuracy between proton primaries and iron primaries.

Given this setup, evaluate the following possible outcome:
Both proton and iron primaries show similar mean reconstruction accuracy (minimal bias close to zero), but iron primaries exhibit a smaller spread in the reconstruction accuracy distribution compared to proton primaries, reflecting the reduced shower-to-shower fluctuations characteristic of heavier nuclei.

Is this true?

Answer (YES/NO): NO